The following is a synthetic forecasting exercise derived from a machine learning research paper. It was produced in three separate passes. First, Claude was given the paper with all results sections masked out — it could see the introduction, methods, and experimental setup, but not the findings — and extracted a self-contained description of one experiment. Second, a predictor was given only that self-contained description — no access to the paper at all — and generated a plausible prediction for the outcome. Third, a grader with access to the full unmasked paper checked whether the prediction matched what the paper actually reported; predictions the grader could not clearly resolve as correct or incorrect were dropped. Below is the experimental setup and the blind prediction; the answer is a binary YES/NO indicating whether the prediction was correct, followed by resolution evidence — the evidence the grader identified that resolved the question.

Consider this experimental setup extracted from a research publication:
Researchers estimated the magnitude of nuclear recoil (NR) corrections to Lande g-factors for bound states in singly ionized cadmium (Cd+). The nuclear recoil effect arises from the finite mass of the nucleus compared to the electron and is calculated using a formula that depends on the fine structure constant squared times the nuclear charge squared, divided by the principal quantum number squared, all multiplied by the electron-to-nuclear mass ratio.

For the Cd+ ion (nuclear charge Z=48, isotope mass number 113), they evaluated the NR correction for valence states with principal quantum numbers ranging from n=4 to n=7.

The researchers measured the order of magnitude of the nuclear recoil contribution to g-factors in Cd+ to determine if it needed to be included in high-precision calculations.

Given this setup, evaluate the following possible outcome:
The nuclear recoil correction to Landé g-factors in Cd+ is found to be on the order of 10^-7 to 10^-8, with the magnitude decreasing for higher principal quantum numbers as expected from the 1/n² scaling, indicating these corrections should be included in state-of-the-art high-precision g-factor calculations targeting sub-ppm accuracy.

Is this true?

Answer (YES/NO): NO